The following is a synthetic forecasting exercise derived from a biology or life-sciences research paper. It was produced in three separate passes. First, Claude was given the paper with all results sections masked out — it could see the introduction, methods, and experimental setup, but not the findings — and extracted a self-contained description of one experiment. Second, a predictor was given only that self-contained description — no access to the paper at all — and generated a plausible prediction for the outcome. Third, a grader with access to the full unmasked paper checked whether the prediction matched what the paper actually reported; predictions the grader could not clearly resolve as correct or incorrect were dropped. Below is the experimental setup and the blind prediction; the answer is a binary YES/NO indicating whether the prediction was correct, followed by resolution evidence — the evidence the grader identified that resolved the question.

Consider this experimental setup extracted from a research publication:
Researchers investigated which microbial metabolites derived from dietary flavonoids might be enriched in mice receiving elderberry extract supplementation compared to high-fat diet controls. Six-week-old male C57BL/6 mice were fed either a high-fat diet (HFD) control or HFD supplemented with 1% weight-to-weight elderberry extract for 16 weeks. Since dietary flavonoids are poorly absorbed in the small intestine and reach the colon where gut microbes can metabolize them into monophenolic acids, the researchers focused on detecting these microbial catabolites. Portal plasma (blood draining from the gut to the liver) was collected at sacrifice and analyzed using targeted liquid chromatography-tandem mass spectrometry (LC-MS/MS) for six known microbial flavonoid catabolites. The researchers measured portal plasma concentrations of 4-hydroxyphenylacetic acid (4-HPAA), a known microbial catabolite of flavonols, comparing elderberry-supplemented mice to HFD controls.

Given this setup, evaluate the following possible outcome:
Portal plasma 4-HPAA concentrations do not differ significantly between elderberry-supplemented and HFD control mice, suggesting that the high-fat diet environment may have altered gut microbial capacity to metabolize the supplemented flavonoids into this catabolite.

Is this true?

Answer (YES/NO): NO